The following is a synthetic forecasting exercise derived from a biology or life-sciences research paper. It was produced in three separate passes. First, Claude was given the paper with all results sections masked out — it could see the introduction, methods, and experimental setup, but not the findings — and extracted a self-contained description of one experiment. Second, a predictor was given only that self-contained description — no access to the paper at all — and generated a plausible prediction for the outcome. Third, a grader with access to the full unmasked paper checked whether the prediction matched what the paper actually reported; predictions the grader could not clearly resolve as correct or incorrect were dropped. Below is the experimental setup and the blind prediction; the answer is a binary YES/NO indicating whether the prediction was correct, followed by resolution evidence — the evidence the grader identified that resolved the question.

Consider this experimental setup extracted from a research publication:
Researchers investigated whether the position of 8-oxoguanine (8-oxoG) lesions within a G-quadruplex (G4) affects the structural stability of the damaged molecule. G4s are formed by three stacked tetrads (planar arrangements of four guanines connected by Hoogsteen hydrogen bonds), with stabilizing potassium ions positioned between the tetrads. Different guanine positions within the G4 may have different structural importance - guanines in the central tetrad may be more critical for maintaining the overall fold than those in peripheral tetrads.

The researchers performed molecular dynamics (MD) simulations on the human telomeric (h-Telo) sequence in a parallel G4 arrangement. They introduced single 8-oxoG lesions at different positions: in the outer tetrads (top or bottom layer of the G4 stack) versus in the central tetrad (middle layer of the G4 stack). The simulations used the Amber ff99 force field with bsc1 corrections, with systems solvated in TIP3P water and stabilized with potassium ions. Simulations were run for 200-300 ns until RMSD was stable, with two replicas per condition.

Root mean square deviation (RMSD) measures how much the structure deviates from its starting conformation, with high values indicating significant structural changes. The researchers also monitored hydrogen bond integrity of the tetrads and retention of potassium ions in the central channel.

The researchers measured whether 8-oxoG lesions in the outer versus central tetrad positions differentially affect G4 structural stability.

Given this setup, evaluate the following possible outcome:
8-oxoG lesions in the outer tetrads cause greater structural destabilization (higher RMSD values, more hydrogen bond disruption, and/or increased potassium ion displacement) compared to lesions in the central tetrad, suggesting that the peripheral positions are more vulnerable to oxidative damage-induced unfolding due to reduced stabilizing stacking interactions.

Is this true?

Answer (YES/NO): NO